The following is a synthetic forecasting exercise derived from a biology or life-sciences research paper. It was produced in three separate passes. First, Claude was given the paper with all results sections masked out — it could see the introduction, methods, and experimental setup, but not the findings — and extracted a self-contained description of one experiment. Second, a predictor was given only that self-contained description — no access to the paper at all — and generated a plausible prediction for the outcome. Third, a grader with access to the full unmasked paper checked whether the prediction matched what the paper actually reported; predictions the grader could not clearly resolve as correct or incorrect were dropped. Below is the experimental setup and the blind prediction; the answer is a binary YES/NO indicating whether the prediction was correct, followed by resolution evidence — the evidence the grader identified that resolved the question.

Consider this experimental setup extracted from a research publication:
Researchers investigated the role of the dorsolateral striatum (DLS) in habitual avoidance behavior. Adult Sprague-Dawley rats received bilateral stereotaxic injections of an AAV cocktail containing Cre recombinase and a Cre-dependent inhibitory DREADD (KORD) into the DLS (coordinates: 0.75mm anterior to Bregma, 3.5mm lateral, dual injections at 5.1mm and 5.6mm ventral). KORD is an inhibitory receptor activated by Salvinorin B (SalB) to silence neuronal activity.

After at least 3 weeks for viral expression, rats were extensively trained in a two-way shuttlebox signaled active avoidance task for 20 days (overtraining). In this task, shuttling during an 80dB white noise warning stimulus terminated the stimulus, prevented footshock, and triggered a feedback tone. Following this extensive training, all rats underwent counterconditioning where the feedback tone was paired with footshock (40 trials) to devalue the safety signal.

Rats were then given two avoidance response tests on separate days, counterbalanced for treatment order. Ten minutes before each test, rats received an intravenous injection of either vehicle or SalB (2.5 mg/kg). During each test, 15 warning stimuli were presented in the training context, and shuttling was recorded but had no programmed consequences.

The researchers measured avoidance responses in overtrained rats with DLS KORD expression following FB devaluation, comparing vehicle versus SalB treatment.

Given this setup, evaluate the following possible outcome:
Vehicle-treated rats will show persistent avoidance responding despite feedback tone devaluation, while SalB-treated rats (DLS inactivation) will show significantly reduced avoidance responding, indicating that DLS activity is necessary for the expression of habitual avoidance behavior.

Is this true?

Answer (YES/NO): YES